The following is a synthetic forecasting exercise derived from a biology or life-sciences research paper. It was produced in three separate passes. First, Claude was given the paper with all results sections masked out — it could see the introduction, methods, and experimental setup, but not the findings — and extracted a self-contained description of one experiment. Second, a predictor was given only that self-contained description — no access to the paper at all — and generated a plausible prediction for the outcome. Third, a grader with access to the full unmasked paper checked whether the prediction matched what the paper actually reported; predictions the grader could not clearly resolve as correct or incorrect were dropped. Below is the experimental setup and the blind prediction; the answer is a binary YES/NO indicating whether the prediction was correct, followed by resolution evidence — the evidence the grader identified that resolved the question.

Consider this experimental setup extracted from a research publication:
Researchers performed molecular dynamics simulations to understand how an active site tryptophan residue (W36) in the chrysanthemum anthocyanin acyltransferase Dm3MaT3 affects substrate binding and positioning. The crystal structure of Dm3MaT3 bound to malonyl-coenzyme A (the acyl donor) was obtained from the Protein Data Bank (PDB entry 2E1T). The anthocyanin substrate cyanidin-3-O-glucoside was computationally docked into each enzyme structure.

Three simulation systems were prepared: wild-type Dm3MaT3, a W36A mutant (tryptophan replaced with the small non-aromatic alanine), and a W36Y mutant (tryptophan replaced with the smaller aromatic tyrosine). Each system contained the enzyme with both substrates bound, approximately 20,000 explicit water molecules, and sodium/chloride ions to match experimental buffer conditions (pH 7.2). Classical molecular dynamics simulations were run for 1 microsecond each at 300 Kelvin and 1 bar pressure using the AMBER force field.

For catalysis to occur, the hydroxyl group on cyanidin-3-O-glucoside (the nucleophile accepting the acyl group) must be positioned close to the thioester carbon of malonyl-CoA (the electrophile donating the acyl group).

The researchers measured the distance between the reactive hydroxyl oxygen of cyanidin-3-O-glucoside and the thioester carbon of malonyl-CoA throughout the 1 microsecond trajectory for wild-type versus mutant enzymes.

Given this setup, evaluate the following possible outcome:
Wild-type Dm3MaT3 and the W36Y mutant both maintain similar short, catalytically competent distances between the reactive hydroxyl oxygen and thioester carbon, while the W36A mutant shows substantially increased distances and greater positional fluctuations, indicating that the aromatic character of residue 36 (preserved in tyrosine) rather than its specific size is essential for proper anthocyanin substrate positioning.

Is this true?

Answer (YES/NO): NO